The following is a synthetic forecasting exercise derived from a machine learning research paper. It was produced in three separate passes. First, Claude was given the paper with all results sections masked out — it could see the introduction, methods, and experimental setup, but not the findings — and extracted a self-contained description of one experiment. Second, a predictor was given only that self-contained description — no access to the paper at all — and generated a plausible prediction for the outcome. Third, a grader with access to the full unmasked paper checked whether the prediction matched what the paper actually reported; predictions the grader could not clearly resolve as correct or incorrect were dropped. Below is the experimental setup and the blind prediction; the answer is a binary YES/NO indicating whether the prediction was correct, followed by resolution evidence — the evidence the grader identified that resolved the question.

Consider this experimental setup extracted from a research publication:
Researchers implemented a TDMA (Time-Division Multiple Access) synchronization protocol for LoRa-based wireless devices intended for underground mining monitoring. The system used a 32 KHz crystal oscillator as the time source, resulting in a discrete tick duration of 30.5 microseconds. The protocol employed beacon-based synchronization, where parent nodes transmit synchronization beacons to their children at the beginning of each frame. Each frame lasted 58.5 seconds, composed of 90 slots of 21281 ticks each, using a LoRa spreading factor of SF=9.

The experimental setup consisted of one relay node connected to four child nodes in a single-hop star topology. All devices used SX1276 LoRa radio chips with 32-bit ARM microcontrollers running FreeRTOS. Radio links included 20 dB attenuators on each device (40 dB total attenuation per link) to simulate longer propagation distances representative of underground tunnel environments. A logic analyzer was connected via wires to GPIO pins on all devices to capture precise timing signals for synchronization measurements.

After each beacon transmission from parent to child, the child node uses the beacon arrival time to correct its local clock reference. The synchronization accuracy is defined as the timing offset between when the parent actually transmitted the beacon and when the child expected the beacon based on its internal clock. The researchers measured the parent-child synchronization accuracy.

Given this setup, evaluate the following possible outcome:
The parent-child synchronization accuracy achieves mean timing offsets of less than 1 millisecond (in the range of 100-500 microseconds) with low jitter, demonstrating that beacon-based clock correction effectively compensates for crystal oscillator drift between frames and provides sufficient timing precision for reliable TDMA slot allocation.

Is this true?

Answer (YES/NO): NO